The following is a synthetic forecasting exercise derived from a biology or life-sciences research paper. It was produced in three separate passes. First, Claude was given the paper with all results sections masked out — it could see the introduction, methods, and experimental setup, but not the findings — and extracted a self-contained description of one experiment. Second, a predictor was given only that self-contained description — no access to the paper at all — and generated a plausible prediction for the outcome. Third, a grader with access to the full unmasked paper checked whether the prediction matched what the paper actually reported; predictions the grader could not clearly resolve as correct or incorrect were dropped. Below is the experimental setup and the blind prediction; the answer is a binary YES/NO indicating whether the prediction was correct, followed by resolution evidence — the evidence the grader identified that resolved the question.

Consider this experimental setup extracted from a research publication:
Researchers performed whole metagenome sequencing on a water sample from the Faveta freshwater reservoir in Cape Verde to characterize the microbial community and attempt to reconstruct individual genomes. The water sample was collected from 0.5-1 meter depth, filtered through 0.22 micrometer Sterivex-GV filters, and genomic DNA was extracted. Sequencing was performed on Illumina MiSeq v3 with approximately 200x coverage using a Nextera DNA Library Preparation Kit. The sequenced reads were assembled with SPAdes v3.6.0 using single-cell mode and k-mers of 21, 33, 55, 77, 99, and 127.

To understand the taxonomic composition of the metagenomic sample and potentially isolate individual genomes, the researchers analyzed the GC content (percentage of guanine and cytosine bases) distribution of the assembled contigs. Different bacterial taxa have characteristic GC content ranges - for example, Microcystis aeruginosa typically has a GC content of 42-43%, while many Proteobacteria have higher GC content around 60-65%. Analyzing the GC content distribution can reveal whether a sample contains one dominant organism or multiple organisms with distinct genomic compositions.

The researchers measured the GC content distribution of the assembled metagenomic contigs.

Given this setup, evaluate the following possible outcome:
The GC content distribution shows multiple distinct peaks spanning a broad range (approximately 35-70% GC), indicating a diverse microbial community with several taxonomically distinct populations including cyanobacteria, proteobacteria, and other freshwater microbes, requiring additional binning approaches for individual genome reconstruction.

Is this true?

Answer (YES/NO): NO